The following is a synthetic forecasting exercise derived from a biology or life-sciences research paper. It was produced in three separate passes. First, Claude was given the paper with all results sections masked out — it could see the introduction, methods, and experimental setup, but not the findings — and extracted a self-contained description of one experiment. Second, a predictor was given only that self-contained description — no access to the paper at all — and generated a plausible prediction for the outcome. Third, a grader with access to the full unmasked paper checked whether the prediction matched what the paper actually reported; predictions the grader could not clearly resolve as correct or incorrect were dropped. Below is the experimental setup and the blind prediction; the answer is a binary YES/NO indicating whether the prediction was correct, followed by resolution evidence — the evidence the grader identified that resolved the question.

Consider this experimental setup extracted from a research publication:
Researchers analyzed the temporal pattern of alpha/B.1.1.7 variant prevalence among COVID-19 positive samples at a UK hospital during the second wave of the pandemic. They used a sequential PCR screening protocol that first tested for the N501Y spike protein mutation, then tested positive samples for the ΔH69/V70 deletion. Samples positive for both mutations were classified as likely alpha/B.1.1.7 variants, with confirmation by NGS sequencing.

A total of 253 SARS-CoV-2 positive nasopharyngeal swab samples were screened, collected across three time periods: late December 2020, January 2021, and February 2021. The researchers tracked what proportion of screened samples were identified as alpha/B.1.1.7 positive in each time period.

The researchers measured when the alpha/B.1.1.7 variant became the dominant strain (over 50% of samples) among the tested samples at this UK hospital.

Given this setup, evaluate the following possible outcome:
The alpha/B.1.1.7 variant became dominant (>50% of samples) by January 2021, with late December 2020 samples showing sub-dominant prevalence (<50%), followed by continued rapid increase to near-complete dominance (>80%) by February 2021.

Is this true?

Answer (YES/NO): YES